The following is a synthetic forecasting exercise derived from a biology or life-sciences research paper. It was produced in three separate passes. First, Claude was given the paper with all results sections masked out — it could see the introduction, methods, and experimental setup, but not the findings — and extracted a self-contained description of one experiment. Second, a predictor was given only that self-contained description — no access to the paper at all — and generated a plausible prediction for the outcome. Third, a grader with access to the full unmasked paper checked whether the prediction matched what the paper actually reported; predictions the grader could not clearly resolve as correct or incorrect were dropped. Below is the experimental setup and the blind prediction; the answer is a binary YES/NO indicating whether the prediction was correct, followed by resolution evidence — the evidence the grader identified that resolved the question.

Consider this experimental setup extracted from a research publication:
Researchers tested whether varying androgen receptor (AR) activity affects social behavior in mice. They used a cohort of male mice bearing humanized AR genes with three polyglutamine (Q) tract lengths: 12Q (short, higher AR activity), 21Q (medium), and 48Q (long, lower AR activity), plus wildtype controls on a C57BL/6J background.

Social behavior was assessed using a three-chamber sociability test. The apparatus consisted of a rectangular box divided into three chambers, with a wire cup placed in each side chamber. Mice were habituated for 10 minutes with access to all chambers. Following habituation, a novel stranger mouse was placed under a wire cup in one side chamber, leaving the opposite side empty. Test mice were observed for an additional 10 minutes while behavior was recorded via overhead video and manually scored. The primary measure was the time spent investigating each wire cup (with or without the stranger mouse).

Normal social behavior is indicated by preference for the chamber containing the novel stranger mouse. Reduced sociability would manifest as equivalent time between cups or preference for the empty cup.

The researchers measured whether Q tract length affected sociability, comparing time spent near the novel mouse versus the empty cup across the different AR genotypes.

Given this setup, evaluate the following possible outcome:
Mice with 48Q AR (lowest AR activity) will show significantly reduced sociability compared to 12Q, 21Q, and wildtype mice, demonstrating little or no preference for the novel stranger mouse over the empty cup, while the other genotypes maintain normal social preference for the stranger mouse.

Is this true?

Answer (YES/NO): NO